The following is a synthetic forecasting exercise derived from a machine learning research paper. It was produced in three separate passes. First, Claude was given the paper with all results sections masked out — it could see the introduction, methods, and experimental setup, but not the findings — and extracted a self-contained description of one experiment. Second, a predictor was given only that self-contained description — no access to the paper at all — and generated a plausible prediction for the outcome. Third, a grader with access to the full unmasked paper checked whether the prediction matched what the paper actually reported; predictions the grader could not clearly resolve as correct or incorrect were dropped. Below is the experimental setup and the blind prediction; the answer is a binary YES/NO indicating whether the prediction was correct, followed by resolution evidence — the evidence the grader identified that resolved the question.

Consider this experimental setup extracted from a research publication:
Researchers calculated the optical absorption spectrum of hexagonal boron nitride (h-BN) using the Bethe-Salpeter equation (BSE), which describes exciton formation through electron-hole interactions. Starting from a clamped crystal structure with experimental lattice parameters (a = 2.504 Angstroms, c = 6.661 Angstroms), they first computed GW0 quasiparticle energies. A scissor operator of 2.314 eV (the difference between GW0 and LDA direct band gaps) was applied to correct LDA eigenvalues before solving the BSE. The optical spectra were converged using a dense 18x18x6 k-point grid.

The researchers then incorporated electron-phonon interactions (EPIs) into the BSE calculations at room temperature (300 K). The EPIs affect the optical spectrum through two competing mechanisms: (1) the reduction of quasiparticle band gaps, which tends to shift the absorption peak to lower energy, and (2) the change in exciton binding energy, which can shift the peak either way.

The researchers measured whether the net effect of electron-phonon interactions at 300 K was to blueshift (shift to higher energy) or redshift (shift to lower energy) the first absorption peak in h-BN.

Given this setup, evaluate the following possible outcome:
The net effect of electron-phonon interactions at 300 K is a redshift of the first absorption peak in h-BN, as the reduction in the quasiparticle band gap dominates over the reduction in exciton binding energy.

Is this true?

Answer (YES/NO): YES